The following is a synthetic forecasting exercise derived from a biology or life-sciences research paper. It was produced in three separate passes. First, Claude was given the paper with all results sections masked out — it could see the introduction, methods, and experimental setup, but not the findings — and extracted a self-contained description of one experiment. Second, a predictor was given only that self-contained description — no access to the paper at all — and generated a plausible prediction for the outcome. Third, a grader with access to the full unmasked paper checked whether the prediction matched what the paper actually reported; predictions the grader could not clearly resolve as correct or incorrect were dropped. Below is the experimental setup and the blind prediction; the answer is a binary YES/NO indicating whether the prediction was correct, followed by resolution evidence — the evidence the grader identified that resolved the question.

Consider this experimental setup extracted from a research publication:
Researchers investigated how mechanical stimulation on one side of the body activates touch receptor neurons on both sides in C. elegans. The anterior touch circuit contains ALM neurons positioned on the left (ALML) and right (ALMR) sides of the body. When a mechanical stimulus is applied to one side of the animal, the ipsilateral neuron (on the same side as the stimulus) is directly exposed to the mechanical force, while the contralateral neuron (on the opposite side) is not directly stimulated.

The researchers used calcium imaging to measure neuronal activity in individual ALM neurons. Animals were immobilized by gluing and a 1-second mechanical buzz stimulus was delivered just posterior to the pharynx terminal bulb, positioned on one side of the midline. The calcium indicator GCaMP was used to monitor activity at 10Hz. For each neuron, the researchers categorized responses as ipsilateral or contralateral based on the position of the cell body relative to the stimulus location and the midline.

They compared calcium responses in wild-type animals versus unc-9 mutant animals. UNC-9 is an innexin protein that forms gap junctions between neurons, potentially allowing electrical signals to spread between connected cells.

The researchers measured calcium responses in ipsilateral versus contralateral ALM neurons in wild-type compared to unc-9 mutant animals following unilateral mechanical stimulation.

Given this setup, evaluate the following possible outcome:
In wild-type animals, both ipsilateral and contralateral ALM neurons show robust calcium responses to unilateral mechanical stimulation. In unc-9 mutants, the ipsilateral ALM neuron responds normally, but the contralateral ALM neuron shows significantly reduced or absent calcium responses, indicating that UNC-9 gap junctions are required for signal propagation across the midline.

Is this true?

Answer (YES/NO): YES